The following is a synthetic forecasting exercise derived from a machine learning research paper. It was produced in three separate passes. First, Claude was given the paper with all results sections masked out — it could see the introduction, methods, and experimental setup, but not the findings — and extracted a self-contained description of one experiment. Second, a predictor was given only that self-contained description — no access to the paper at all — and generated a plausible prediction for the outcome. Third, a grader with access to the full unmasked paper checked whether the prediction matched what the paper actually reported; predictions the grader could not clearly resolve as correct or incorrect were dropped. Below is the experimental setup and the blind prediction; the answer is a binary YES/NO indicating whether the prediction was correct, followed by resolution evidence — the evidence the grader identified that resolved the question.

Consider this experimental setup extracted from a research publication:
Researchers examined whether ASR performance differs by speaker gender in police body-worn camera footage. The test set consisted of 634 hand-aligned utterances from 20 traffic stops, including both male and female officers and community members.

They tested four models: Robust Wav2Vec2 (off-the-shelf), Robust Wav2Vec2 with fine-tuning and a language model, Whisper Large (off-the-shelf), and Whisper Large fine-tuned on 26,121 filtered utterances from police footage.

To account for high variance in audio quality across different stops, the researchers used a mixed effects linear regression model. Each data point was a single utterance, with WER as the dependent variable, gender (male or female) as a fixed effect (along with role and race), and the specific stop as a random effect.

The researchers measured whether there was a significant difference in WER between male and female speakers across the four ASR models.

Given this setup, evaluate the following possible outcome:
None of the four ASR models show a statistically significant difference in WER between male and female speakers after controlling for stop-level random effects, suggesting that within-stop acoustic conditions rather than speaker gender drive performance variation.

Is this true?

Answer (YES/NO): YES